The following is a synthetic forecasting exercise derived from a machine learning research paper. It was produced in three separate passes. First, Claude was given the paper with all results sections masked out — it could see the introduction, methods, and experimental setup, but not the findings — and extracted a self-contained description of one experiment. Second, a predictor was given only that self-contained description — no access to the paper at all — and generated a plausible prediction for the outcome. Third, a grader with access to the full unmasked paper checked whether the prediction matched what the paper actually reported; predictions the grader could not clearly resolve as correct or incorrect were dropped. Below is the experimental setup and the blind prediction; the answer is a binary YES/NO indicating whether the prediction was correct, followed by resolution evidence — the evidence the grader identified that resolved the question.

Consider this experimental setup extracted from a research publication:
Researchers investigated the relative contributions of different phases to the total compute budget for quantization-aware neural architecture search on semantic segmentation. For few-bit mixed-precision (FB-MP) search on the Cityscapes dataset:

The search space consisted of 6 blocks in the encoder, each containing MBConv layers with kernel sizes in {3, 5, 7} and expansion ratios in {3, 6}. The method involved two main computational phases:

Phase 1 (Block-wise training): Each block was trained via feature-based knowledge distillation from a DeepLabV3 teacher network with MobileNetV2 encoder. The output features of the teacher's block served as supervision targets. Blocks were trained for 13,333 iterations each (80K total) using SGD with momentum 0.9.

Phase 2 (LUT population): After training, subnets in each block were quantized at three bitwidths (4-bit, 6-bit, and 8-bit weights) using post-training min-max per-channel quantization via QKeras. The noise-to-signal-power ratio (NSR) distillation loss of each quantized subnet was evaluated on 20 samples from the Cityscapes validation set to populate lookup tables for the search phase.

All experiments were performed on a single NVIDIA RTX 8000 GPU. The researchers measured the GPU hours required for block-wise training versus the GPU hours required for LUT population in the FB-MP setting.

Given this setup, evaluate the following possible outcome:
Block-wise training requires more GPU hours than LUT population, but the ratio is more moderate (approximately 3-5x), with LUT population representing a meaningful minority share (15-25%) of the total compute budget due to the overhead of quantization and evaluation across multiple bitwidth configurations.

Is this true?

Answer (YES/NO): NO